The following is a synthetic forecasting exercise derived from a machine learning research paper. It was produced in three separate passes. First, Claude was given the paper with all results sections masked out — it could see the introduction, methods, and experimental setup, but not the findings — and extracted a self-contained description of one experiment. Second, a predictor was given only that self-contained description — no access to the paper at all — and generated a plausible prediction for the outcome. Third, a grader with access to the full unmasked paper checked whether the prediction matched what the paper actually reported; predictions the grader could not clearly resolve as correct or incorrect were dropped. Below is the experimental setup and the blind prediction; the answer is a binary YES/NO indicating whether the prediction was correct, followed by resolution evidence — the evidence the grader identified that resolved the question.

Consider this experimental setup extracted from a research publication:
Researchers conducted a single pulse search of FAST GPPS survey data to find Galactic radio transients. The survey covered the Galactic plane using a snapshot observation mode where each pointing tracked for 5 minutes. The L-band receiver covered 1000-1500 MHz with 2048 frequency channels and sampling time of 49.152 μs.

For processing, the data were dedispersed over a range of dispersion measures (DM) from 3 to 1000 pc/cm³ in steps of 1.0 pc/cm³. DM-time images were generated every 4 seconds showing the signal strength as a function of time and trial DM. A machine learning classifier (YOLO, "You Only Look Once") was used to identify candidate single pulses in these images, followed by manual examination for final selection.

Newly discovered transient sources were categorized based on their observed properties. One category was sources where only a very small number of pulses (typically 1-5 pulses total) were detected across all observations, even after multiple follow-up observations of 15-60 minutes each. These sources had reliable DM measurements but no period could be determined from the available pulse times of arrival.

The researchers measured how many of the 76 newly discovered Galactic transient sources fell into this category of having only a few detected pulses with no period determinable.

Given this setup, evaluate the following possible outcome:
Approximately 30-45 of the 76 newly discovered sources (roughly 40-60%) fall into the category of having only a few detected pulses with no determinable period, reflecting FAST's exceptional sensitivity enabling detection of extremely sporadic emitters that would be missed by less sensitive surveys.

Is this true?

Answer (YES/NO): NO